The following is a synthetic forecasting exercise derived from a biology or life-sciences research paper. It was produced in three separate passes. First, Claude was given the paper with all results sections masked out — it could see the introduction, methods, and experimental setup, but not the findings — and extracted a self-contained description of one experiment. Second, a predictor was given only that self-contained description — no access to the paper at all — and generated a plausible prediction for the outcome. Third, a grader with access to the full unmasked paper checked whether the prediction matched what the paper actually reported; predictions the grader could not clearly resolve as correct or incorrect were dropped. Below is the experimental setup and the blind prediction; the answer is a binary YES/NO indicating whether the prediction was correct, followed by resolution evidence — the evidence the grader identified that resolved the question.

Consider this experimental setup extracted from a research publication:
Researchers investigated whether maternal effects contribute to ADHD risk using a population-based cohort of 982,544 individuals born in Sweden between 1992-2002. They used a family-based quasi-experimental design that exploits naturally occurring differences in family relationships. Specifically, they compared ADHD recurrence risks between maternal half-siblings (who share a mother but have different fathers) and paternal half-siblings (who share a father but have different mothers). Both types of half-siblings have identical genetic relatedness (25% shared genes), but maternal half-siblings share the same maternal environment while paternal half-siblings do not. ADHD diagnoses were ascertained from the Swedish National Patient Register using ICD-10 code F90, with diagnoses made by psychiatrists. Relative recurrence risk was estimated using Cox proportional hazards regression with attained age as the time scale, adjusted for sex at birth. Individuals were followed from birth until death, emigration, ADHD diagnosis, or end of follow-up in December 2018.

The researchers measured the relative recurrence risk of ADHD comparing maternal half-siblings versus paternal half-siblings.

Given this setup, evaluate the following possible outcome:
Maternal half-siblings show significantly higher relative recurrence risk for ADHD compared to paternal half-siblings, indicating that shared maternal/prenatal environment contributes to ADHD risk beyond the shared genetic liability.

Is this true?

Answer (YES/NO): YES